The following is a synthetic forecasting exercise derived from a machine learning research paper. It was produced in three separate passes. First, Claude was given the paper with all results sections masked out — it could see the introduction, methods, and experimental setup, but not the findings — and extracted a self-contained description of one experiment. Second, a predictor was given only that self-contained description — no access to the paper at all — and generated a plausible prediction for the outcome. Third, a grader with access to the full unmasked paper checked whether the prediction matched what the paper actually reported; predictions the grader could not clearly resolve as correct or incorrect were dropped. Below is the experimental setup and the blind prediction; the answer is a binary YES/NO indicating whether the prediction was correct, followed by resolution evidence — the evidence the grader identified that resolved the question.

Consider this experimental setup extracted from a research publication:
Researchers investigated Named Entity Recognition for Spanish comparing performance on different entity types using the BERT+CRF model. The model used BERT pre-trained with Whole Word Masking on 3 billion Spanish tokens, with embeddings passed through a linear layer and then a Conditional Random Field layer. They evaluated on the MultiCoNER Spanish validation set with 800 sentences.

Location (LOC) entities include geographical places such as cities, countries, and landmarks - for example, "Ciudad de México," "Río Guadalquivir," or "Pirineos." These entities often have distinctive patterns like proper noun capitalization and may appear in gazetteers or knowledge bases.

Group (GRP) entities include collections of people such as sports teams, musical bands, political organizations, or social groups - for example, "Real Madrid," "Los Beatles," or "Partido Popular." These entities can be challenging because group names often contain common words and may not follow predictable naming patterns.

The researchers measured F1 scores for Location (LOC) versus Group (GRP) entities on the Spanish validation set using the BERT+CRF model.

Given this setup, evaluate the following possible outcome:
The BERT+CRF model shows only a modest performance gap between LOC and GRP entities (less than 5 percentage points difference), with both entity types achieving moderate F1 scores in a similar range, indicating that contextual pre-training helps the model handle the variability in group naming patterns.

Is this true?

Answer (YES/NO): NO